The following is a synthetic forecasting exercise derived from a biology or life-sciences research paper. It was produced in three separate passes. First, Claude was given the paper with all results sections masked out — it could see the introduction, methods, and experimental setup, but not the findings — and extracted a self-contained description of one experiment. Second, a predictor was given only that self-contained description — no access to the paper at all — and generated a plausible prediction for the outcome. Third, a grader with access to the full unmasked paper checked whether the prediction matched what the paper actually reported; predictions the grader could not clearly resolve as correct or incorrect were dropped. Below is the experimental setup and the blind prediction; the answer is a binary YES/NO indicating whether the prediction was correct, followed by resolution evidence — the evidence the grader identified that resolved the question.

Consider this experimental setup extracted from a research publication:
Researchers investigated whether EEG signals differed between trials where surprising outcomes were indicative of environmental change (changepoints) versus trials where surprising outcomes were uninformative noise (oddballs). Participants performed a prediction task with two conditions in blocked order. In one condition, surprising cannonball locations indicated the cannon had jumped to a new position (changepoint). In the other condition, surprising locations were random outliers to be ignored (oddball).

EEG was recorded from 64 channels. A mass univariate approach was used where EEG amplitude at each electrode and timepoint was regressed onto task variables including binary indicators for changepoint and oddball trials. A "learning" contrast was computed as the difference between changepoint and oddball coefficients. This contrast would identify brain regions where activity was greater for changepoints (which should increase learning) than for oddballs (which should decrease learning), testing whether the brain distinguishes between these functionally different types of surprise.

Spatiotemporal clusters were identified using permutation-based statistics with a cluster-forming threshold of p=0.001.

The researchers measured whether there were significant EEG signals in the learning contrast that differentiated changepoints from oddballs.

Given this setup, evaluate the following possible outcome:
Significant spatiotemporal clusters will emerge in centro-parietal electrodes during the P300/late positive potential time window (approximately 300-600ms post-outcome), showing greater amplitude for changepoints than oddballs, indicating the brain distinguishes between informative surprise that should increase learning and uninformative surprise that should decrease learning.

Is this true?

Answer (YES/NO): NO